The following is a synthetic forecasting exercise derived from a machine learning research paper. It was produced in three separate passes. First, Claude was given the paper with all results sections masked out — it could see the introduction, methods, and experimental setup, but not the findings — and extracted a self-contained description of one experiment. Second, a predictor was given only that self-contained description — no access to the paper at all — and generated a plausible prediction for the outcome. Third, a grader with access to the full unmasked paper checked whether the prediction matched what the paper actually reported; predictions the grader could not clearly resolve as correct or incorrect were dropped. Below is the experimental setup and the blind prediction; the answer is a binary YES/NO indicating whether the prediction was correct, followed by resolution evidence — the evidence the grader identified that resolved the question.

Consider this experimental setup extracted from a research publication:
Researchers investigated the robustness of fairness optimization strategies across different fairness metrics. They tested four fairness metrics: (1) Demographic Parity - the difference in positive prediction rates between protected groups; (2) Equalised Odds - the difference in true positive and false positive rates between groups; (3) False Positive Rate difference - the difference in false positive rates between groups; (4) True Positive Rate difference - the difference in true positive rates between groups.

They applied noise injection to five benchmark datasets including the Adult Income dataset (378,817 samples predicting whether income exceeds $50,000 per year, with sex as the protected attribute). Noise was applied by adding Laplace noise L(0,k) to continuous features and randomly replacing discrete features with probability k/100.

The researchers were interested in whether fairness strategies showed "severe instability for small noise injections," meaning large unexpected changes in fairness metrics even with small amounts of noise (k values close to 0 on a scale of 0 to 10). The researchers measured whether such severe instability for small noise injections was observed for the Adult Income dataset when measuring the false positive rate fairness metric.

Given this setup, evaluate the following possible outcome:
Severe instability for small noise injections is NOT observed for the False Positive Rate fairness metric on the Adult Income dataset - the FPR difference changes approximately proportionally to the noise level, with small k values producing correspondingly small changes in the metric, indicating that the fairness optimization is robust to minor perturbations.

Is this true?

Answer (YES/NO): NO